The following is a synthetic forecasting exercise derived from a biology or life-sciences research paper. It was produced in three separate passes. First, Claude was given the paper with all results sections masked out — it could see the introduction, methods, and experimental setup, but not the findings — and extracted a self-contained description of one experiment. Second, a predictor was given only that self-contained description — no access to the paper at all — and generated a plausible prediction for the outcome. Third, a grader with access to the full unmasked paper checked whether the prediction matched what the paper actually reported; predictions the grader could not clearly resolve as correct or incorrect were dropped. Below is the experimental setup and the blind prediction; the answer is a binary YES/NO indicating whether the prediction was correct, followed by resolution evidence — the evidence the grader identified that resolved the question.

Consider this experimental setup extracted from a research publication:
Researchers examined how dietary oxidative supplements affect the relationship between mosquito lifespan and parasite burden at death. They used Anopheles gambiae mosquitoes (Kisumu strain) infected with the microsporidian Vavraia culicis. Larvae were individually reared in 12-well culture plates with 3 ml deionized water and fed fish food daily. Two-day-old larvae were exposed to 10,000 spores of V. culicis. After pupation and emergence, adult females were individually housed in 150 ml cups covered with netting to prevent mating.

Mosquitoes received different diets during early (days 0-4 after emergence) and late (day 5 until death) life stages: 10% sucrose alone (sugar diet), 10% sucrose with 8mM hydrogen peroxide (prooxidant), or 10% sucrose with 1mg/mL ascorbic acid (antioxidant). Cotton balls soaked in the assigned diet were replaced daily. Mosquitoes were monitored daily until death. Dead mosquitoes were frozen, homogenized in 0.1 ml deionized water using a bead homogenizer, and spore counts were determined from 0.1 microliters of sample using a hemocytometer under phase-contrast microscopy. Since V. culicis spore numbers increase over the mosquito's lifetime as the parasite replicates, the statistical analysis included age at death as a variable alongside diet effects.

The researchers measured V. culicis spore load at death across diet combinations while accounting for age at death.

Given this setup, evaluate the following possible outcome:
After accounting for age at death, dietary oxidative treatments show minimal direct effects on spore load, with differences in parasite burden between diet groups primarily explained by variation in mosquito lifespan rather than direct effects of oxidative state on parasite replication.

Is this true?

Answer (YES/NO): NO